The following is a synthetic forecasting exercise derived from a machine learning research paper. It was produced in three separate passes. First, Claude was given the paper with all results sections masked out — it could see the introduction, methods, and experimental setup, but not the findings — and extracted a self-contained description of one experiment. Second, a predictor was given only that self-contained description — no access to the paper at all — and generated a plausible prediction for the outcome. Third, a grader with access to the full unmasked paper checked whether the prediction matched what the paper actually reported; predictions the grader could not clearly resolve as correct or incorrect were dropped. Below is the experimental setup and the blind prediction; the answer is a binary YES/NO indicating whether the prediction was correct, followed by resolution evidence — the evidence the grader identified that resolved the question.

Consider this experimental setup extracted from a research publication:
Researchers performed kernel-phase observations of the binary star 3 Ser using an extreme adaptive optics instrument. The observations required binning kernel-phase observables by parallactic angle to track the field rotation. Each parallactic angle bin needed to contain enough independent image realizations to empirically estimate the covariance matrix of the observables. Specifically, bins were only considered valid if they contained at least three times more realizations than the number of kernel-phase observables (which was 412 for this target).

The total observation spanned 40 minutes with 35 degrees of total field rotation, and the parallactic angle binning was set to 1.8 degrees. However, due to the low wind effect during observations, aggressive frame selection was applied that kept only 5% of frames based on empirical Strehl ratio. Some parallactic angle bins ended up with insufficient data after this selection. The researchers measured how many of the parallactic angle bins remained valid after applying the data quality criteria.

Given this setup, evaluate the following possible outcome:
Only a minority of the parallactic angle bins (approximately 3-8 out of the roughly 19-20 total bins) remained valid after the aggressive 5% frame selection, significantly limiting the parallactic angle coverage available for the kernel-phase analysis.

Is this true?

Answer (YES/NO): NO